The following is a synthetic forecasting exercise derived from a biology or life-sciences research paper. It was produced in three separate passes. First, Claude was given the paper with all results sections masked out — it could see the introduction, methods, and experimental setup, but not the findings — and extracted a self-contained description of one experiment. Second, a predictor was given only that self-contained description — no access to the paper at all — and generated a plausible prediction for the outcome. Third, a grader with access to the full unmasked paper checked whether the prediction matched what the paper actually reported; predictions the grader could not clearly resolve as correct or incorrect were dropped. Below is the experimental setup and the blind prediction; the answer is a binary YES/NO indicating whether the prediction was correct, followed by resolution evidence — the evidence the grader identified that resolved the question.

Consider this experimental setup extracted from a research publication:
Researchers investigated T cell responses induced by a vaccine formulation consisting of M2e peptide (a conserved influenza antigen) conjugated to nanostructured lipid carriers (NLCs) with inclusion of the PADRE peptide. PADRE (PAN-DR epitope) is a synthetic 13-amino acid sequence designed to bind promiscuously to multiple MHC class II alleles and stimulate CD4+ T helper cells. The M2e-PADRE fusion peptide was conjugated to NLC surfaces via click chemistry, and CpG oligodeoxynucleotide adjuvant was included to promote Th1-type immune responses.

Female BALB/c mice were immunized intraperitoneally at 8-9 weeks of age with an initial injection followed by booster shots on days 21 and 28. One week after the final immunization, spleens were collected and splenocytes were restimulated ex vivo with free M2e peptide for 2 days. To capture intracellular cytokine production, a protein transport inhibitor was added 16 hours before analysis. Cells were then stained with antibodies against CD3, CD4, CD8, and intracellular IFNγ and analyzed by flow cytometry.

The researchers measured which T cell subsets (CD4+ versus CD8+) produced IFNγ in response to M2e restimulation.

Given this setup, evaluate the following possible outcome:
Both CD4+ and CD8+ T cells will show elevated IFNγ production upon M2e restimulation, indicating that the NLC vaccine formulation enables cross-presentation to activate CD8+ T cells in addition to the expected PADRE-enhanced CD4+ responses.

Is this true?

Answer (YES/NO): YES